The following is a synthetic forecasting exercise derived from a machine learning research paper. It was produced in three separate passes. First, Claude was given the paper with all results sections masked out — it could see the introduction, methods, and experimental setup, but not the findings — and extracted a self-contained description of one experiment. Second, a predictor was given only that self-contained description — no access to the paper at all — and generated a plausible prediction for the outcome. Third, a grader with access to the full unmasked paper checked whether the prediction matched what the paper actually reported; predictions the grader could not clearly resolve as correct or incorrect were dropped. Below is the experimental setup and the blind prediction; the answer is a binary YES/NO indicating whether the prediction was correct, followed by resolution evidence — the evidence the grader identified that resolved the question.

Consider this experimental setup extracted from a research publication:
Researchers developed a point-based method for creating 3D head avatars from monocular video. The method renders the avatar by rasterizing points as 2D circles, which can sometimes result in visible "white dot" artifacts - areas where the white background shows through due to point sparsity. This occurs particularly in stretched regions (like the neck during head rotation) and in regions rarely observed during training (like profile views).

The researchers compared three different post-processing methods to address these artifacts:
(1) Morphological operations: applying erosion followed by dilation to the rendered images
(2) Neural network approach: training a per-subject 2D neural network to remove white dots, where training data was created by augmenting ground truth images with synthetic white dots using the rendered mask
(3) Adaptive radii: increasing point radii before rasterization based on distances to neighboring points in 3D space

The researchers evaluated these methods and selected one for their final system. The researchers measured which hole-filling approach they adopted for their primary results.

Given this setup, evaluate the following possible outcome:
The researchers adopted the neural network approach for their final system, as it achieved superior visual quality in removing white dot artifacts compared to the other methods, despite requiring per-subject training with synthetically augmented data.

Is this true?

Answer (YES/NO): NO